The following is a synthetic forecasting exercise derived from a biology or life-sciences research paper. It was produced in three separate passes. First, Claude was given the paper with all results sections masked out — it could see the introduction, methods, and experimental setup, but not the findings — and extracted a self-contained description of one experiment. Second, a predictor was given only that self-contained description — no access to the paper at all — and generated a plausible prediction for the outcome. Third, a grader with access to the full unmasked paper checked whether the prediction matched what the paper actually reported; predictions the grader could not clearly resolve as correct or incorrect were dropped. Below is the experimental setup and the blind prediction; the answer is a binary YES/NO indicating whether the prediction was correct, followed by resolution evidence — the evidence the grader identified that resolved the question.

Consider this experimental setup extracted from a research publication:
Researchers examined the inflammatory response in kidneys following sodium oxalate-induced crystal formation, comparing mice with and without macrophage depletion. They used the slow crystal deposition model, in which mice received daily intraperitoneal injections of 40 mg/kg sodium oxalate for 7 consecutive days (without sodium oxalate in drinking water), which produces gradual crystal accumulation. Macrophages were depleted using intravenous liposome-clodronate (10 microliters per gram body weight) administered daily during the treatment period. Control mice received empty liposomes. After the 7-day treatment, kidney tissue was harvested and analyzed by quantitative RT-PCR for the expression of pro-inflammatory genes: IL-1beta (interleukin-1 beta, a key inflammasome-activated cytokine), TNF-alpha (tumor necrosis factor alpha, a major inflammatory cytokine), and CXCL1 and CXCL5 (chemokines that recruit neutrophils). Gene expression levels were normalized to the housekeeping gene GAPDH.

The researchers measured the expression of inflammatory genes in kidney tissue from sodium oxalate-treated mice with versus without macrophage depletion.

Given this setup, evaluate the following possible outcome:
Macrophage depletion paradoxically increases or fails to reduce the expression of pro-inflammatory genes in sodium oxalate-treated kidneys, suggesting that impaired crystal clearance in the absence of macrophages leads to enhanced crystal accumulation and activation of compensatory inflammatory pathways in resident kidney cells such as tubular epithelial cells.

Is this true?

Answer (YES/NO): YES